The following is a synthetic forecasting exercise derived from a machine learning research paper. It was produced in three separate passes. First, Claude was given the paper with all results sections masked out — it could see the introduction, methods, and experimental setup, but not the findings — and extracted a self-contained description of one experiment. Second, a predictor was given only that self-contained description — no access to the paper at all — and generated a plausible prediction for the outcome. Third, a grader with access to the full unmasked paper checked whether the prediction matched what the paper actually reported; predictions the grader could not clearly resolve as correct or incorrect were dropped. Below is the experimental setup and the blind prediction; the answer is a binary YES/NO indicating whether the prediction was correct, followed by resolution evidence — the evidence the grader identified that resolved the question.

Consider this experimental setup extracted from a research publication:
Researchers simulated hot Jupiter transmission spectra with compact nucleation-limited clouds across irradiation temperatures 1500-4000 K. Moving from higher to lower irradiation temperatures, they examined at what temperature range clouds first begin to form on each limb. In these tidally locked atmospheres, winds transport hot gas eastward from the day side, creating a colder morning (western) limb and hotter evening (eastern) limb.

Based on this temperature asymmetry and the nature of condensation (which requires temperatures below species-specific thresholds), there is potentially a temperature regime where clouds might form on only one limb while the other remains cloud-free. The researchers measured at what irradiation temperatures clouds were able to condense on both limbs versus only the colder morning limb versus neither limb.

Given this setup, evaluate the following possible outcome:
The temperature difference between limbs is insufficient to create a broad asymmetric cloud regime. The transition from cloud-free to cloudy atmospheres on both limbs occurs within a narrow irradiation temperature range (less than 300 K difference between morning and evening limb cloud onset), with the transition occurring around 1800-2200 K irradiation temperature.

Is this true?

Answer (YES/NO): NO